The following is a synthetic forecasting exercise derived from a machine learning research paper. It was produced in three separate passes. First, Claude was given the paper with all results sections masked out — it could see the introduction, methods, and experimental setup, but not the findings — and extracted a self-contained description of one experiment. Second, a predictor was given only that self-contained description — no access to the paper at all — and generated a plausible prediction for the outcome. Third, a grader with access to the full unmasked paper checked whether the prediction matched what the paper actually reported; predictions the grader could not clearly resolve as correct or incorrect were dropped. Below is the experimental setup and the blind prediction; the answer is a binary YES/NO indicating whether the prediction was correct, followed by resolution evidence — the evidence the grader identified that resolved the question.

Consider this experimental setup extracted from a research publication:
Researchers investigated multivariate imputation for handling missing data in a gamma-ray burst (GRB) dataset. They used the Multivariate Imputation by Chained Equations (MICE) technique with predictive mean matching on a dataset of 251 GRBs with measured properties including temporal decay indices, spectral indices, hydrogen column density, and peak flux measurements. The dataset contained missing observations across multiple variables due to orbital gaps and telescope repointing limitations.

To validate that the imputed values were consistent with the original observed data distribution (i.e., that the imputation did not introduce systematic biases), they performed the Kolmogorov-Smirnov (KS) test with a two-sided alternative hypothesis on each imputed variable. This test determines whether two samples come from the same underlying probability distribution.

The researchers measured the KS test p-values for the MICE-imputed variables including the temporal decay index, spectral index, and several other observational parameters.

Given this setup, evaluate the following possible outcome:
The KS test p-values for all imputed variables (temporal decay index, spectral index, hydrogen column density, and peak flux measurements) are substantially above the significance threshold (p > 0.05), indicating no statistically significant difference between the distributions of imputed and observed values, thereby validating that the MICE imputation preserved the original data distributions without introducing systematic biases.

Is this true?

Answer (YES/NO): YES